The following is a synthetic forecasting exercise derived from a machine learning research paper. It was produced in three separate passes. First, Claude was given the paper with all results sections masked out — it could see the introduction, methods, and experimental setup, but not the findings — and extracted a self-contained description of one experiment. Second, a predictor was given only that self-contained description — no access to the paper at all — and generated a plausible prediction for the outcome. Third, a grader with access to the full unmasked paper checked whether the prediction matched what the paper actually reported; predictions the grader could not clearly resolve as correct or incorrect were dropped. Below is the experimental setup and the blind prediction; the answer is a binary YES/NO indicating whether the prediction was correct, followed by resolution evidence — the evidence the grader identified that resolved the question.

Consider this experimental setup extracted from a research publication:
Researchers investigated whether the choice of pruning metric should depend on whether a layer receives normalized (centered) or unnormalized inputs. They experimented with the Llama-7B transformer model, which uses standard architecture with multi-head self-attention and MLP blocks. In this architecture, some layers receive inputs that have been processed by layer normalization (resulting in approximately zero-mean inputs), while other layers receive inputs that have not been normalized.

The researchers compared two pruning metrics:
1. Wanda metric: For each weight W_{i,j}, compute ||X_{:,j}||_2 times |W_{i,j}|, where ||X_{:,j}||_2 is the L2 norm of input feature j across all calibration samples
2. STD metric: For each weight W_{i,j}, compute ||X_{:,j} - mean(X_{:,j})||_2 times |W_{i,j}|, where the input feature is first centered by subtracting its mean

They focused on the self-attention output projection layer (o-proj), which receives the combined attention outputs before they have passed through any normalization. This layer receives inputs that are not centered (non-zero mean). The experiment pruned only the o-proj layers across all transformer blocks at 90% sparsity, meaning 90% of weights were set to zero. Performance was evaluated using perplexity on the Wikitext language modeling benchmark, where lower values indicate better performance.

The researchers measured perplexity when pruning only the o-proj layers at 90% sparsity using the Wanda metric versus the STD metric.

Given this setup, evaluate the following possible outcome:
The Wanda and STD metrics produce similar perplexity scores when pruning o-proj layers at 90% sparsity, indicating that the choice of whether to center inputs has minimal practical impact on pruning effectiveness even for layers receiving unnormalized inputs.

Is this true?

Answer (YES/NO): NO